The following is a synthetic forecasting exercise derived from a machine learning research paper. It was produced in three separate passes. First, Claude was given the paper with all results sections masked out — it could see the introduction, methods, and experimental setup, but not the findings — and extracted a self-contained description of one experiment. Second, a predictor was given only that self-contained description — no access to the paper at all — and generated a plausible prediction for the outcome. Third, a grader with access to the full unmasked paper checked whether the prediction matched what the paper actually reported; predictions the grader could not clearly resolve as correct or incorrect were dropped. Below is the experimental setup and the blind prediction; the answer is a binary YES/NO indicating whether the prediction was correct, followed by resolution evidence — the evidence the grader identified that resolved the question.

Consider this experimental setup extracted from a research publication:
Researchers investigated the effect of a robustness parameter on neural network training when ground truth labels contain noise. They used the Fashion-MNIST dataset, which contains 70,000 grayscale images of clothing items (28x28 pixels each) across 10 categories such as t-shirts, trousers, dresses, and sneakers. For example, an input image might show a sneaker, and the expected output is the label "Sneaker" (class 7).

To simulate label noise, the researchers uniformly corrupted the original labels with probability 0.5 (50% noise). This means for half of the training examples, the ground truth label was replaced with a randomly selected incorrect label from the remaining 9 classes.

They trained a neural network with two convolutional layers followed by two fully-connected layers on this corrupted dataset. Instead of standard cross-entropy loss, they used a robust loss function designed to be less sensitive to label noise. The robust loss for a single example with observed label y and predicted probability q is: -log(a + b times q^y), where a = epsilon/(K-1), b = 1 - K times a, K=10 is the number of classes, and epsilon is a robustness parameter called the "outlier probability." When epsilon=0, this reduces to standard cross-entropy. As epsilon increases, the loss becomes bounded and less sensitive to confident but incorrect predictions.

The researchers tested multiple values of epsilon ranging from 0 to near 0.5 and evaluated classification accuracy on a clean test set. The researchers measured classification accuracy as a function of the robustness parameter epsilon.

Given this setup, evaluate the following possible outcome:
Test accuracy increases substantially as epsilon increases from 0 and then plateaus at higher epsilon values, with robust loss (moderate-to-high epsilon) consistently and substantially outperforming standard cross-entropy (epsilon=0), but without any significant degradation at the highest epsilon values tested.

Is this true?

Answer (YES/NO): NO